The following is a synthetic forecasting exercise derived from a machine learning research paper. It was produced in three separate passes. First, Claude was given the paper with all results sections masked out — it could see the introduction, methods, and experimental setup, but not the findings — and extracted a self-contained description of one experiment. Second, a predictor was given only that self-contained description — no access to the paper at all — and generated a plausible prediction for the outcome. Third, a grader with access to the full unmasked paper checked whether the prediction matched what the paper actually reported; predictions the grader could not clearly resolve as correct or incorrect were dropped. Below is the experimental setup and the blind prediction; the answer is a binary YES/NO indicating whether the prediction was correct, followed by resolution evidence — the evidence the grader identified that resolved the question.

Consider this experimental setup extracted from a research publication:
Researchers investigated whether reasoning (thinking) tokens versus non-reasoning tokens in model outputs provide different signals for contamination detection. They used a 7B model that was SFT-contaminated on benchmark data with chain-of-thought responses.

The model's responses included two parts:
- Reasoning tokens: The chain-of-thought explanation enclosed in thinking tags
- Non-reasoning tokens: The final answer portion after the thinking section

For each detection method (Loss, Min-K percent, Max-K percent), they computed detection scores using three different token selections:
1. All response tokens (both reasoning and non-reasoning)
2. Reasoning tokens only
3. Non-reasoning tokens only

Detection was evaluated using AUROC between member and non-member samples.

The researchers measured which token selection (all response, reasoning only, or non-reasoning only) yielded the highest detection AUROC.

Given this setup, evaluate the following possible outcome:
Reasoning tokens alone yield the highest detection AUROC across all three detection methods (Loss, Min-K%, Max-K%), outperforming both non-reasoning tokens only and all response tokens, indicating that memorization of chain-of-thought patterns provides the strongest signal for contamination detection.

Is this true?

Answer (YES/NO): YES